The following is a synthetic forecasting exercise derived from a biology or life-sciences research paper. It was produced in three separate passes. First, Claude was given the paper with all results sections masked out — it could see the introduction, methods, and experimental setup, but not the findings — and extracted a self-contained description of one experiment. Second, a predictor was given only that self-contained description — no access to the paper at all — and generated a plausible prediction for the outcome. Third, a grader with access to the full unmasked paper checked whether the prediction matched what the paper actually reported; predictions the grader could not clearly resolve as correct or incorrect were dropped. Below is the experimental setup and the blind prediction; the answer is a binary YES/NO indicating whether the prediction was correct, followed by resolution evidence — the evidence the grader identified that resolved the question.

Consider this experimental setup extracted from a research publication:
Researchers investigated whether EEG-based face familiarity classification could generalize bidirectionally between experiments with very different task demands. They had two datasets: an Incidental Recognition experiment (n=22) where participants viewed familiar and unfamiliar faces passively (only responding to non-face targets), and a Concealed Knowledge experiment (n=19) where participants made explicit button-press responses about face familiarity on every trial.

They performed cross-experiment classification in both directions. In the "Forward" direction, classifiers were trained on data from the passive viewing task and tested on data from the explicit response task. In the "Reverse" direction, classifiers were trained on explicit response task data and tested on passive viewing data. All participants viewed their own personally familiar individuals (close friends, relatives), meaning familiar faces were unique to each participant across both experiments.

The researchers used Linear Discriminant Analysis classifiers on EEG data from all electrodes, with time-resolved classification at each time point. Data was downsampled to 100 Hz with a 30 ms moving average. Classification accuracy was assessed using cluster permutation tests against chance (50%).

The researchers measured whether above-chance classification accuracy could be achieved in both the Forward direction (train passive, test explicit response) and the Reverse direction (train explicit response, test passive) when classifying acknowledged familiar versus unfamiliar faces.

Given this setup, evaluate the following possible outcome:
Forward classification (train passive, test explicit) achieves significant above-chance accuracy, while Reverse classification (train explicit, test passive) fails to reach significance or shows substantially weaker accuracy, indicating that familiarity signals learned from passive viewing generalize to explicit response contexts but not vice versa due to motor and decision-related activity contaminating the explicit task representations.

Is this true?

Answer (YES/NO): NO